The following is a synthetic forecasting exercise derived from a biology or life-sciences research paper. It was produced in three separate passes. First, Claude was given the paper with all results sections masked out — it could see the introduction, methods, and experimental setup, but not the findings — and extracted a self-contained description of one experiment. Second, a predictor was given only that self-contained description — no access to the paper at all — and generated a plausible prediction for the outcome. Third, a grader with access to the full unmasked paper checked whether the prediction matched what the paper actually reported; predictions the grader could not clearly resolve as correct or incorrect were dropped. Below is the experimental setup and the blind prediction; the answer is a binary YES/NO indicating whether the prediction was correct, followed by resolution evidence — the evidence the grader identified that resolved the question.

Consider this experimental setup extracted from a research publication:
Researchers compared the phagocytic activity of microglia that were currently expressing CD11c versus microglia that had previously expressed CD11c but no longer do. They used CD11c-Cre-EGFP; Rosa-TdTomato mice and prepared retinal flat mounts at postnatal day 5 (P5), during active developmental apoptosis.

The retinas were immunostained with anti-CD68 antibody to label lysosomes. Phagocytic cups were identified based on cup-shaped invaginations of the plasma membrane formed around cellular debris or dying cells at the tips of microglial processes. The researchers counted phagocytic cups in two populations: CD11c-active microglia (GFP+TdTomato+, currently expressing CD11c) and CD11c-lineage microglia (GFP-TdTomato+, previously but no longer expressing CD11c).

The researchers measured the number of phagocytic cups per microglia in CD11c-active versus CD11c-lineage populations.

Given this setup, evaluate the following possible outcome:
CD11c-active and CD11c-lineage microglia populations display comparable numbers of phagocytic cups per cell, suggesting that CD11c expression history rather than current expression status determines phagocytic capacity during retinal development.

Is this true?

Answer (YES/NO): NO